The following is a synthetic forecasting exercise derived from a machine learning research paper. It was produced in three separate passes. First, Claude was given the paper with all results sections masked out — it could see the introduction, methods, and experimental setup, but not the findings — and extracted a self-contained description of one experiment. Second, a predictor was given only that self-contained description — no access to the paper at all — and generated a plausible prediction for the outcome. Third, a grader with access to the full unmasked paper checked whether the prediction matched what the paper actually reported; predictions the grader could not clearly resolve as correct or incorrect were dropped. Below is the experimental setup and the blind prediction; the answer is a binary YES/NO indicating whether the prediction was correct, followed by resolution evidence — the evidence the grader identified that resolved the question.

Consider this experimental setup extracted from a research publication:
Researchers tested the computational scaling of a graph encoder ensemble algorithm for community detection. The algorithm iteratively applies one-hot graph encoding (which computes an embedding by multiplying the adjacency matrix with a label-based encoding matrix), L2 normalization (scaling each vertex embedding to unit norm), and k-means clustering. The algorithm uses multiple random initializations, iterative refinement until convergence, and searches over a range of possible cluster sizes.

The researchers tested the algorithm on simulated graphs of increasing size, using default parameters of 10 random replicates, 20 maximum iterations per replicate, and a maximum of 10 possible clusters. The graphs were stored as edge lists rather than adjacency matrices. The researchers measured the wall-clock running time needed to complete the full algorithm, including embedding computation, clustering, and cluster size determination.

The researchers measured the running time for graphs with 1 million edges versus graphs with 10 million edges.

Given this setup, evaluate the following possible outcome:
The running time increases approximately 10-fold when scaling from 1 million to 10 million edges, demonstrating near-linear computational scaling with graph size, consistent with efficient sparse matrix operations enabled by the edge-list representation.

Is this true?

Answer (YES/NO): NO